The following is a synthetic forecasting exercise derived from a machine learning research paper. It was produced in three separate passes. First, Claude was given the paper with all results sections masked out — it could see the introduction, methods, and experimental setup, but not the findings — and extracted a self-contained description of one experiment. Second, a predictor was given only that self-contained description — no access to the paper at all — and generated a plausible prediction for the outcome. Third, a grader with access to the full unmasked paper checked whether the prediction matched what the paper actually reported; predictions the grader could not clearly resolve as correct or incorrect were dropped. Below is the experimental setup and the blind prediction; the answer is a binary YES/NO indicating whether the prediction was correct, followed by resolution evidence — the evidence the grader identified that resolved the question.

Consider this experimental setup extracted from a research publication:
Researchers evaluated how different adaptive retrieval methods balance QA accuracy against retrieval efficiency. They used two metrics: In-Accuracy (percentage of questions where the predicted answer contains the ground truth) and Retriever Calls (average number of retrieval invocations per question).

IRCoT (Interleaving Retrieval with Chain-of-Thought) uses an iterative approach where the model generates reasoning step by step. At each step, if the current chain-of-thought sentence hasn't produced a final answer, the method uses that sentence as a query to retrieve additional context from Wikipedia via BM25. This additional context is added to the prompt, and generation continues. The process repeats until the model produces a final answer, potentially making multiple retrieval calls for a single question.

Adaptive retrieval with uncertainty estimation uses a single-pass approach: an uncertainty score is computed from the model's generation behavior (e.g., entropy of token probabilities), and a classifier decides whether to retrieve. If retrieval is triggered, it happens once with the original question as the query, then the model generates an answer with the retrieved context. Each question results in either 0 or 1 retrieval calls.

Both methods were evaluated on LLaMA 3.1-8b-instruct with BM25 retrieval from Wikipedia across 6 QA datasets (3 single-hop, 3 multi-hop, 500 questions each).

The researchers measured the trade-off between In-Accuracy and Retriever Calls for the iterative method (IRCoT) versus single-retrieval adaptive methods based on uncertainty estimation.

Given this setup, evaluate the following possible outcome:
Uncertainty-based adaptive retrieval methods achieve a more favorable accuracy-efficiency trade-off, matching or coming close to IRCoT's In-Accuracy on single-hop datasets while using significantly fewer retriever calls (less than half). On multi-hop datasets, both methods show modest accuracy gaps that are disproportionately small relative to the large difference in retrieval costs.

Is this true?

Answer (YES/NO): NO